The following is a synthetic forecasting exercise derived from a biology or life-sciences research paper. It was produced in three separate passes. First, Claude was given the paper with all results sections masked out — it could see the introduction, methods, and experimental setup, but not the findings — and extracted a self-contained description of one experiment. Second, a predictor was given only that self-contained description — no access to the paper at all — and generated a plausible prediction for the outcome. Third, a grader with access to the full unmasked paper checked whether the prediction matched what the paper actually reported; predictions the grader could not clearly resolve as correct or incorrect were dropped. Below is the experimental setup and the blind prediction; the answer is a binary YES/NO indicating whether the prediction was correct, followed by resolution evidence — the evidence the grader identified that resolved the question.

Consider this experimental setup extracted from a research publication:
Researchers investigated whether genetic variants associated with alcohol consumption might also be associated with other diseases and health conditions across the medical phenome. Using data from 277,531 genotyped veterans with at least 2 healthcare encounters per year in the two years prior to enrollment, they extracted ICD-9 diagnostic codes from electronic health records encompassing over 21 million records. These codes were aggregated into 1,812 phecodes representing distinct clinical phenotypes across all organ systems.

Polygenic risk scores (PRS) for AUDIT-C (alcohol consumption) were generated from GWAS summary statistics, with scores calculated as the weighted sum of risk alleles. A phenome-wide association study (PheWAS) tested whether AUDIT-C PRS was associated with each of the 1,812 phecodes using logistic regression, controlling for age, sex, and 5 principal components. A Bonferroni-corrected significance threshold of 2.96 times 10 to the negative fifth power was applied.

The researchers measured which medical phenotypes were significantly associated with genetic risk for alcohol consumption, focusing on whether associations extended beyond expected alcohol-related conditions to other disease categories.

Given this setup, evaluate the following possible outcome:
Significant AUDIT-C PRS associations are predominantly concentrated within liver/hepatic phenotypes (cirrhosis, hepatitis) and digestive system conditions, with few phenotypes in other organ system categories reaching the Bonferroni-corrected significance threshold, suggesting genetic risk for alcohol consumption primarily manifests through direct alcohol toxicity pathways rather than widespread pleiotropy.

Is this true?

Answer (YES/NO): NO